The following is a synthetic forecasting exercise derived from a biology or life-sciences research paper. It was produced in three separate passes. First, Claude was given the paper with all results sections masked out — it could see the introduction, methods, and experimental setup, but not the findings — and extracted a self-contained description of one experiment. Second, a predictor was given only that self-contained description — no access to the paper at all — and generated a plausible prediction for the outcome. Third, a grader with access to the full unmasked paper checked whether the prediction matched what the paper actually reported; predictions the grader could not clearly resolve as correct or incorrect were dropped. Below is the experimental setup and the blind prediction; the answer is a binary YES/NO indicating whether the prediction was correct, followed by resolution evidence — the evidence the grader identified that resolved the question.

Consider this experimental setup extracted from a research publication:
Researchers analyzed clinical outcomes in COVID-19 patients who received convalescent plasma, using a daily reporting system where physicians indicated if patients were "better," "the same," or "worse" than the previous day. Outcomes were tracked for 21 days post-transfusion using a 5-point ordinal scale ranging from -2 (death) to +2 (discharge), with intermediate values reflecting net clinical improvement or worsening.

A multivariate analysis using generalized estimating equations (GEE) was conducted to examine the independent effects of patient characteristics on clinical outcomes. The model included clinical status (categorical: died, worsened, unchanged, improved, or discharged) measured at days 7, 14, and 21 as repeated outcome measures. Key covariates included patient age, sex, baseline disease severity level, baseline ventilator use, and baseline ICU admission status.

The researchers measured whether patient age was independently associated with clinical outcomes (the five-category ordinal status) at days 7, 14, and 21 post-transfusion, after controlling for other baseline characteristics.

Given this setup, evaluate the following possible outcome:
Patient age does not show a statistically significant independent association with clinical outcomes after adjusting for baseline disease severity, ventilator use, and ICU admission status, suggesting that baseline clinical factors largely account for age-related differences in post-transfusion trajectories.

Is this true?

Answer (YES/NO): NO